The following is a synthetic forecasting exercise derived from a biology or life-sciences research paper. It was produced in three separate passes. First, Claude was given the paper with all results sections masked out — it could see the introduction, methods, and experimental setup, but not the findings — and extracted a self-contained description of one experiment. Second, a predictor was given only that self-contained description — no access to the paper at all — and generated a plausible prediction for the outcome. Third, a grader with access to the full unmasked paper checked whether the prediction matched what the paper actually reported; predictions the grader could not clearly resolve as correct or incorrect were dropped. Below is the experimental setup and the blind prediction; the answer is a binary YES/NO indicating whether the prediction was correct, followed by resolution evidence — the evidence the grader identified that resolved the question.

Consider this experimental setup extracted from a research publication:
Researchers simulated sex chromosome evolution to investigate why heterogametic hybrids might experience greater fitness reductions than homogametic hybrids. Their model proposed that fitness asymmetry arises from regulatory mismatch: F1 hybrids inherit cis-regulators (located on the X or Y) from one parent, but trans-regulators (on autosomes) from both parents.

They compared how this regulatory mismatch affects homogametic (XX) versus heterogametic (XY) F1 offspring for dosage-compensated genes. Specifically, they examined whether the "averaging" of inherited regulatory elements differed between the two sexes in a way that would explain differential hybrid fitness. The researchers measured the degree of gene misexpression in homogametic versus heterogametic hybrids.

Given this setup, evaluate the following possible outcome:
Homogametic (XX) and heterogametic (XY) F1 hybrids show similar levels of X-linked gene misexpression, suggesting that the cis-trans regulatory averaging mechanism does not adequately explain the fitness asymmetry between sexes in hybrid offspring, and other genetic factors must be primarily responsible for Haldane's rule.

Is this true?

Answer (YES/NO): NO